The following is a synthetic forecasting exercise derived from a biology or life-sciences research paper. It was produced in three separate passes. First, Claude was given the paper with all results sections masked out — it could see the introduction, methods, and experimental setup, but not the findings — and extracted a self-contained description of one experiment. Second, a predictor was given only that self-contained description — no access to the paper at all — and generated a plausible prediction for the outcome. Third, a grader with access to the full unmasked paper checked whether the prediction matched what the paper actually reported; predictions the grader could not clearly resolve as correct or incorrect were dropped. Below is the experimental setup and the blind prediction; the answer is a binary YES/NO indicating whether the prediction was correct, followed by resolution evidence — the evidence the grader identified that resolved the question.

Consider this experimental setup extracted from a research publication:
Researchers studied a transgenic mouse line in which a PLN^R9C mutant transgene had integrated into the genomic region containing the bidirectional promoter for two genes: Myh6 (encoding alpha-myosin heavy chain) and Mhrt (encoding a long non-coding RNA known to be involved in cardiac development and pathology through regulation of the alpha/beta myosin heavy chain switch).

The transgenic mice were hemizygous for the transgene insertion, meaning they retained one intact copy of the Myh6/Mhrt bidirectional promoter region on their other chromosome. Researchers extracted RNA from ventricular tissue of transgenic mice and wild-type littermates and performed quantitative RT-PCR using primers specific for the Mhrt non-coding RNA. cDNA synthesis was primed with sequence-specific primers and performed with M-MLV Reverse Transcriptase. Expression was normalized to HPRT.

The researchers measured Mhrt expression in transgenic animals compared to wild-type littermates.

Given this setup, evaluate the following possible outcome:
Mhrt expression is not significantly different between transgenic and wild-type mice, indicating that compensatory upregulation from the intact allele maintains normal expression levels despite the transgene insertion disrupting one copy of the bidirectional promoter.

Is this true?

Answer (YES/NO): NO